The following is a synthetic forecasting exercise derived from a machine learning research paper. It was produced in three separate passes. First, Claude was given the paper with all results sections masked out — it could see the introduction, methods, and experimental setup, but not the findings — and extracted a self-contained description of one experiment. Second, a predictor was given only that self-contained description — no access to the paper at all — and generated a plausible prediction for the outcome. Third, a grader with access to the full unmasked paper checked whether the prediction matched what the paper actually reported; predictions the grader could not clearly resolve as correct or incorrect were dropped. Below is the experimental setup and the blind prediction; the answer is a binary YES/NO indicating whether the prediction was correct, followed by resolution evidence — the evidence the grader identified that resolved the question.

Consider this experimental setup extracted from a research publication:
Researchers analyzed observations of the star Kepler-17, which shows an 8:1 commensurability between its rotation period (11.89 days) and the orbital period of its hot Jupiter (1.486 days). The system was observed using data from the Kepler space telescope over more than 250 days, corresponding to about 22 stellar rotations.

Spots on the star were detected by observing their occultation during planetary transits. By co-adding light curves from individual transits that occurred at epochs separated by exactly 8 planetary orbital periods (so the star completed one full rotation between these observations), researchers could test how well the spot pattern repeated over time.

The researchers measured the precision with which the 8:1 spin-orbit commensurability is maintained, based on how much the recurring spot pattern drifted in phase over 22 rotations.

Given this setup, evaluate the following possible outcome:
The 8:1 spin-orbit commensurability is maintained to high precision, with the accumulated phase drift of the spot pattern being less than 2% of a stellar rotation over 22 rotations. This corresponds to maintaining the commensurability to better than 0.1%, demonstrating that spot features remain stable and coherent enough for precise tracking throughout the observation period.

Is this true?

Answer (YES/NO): NO